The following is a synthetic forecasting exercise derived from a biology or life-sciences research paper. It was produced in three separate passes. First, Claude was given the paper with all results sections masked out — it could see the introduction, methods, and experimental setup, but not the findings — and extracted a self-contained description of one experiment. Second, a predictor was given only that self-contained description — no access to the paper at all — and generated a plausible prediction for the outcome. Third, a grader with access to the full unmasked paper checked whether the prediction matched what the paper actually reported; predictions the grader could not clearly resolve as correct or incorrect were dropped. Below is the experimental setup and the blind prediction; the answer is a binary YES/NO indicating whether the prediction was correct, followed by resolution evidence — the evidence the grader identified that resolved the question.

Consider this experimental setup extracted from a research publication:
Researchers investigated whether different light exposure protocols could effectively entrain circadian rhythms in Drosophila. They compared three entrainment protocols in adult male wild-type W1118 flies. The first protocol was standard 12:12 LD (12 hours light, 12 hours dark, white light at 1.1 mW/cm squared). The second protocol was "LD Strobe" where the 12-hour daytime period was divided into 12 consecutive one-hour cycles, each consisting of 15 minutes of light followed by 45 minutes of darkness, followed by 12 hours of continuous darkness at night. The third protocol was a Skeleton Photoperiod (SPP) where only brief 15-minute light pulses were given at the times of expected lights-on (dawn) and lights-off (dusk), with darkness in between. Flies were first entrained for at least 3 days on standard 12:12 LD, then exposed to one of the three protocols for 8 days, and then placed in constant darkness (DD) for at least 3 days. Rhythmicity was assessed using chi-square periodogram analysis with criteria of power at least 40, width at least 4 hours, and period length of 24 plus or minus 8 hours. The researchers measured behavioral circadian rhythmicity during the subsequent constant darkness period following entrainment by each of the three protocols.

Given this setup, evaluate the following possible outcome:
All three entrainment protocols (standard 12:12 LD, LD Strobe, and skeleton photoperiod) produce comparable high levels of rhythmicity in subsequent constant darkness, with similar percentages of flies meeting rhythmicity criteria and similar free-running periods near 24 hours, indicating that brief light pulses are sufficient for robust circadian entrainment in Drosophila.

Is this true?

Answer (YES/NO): NO